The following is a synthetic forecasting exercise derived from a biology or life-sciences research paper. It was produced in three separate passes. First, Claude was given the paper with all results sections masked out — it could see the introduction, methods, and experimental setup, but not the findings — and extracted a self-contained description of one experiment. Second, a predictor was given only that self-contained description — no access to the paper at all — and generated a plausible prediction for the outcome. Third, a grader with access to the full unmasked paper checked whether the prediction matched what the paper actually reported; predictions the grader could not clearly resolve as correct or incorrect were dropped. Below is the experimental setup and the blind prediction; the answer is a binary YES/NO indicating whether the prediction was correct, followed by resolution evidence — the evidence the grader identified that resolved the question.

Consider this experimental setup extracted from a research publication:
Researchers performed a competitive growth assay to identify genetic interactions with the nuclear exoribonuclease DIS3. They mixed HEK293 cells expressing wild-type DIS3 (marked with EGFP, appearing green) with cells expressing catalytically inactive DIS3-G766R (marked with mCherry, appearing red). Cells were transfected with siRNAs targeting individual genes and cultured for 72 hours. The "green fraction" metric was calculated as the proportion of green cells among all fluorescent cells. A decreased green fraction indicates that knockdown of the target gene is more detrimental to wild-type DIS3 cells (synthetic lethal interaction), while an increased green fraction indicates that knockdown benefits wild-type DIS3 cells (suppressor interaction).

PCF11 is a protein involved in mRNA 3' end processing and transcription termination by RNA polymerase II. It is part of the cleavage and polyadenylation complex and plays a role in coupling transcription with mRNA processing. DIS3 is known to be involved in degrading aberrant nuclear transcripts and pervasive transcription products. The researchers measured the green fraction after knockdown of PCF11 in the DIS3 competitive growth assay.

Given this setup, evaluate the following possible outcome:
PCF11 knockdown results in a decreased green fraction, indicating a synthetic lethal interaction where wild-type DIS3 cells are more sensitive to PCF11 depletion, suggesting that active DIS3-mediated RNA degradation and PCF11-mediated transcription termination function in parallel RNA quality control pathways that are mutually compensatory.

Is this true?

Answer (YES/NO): YES